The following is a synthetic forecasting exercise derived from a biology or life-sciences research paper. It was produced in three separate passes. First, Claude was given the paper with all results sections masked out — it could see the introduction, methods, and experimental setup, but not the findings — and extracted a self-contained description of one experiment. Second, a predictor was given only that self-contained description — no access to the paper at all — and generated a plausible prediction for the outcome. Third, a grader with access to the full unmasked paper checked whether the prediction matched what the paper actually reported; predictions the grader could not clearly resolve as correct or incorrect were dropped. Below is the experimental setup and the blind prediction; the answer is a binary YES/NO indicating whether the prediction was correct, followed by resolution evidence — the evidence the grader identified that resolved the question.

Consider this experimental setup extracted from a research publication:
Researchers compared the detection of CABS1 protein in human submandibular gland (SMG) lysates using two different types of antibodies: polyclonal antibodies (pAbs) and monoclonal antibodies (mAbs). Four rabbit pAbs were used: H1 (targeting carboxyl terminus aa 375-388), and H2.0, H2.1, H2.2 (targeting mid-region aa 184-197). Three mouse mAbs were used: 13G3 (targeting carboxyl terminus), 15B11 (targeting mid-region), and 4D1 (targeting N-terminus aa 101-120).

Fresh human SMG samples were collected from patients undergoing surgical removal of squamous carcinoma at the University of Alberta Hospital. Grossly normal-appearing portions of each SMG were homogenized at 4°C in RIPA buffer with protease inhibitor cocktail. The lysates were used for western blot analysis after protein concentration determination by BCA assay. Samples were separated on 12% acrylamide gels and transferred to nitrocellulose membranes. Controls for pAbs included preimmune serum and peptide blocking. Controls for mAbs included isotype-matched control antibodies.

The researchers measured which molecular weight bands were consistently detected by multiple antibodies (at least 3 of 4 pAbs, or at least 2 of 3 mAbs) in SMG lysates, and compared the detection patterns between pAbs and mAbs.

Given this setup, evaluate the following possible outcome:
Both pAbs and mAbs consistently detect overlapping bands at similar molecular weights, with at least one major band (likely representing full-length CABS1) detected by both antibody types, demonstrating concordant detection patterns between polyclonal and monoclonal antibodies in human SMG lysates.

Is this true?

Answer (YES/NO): NO